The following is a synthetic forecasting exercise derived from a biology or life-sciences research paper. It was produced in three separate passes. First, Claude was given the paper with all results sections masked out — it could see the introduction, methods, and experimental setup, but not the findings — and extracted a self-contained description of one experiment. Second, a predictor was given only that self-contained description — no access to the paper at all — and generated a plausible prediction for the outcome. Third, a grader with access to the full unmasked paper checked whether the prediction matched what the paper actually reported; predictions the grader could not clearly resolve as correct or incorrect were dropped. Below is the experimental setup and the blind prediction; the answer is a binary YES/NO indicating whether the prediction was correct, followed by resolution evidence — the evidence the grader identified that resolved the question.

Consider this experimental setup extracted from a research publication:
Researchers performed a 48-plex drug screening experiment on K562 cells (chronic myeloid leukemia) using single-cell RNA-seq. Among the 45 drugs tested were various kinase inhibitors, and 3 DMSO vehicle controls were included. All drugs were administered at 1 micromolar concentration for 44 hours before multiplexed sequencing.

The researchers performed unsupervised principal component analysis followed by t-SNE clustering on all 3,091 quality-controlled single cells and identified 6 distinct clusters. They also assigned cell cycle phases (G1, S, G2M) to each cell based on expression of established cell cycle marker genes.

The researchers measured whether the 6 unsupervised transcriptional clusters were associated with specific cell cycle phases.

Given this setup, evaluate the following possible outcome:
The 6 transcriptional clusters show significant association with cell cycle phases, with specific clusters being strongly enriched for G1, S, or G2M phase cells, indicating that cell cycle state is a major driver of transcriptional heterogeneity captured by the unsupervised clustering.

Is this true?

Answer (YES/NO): NO